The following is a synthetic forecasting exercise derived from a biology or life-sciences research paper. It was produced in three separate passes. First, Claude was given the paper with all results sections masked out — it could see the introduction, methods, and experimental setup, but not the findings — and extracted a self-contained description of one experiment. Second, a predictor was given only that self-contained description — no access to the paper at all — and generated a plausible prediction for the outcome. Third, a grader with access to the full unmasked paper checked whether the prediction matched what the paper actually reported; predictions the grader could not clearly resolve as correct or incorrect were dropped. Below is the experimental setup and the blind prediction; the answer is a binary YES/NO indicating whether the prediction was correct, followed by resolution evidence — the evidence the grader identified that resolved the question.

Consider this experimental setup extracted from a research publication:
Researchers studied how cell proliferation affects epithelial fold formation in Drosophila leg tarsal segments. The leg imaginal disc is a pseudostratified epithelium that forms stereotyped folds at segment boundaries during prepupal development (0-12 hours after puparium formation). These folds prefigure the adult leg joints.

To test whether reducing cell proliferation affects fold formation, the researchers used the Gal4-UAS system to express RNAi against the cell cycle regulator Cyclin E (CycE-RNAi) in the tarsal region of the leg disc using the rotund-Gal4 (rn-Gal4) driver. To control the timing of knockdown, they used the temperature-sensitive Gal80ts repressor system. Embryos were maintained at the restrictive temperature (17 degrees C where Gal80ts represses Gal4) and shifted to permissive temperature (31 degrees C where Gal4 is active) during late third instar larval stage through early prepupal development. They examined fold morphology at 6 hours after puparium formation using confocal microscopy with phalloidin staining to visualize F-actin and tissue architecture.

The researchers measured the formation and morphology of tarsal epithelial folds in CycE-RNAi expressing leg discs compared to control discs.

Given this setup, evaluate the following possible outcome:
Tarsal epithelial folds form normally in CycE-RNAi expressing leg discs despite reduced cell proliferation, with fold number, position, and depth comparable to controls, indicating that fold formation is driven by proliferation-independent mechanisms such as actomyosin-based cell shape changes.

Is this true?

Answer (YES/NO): NO